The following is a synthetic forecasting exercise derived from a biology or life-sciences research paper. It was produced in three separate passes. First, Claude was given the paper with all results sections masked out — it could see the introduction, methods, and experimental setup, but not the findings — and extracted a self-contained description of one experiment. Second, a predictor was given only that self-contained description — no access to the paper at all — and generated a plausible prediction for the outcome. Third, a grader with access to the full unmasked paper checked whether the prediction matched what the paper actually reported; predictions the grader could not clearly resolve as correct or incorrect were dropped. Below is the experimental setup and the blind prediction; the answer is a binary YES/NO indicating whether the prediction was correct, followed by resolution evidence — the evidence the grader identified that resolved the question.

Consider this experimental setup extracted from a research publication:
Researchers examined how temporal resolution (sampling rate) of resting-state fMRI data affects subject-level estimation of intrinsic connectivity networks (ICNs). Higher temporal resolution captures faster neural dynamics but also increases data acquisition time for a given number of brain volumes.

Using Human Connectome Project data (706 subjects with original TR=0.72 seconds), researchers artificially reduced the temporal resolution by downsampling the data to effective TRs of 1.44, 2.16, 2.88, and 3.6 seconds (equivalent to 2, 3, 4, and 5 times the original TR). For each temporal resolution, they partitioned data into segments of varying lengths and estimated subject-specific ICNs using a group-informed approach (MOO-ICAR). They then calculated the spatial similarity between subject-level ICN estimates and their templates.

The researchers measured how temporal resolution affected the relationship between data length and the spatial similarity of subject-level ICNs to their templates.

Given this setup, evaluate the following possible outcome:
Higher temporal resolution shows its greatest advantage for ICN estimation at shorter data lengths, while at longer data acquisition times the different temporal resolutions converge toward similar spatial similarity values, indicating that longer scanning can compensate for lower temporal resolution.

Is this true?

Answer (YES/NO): NO